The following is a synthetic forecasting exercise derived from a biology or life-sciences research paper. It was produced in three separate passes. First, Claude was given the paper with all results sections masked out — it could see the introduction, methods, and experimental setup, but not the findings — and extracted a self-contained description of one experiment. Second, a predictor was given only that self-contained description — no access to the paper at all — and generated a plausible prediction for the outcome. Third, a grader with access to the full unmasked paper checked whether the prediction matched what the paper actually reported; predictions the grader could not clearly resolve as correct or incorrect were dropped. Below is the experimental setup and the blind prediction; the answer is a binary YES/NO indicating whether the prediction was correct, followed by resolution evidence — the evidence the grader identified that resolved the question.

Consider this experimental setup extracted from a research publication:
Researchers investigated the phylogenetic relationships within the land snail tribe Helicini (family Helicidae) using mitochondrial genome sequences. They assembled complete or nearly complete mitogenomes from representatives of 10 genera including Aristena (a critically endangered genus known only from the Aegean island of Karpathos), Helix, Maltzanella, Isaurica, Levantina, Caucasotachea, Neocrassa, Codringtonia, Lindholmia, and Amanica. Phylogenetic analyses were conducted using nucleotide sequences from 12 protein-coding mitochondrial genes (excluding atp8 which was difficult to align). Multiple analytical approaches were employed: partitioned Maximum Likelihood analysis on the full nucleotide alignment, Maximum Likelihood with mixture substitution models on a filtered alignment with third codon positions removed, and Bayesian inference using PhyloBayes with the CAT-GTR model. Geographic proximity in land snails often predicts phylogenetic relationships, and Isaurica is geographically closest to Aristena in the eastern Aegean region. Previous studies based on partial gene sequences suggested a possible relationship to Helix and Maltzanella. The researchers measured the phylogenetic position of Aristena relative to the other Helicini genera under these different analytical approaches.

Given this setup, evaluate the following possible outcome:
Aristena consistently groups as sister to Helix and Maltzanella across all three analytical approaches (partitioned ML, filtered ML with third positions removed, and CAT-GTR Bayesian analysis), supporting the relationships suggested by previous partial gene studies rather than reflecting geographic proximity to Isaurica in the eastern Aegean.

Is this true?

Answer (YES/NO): YES